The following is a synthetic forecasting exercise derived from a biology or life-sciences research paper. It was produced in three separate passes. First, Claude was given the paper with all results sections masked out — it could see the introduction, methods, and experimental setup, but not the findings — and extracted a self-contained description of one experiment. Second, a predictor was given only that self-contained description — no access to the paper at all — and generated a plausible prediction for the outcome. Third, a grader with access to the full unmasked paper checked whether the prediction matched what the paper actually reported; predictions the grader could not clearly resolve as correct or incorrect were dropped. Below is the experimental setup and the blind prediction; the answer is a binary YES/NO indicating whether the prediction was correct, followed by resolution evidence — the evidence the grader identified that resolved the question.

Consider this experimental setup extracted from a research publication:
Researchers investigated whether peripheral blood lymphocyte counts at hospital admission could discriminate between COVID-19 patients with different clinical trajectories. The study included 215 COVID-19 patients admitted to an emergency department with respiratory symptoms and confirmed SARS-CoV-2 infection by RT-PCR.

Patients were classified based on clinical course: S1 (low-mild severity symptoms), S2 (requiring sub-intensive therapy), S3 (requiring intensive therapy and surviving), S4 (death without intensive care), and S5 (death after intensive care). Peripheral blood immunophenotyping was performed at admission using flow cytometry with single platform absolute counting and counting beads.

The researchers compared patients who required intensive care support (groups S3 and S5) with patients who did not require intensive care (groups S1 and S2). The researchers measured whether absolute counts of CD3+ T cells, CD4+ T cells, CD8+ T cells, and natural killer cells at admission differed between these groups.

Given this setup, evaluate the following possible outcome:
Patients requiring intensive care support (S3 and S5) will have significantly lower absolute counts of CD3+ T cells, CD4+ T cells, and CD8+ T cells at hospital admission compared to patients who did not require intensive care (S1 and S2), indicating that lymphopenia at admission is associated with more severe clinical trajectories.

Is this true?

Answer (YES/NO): YES